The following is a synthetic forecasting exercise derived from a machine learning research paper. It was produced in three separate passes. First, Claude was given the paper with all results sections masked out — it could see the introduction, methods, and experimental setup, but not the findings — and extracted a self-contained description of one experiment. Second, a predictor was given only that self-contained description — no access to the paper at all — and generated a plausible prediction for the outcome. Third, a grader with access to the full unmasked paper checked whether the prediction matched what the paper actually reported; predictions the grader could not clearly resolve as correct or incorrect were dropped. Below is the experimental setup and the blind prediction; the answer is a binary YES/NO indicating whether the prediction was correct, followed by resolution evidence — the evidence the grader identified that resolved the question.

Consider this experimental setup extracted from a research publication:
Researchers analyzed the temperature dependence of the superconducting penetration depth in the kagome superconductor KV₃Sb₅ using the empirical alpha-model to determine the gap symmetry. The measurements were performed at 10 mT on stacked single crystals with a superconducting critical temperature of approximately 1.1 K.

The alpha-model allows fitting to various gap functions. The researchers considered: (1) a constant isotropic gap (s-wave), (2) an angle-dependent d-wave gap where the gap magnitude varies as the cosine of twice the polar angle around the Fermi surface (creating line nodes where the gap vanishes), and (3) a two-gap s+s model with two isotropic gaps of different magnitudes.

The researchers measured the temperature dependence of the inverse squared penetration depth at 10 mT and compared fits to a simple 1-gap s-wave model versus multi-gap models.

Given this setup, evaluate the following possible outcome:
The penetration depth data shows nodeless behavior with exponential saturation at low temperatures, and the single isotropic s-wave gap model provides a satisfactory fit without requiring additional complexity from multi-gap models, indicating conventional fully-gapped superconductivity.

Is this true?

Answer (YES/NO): NO